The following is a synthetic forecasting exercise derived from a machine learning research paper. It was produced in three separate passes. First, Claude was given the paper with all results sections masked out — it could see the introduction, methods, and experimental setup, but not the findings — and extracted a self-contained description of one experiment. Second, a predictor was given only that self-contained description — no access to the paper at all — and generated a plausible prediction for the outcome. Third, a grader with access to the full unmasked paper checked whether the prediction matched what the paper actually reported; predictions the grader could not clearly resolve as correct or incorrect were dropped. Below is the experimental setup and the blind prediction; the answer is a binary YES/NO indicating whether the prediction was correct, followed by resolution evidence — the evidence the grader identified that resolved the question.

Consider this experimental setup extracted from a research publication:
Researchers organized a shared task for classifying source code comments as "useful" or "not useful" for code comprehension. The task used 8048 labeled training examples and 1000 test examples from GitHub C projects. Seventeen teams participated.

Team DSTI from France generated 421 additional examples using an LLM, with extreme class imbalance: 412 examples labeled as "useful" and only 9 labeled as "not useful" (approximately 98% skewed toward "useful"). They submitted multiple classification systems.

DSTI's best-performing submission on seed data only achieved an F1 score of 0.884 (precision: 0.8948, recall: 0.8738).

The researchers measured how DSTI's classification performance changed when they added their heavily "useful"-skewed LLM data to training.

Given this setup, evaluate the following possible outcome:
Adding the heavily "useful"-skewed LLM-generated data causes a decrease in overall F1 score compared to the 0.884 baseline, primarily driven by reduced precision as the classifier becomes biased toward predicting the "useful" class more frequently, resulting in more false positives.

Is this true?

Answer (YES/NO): NO